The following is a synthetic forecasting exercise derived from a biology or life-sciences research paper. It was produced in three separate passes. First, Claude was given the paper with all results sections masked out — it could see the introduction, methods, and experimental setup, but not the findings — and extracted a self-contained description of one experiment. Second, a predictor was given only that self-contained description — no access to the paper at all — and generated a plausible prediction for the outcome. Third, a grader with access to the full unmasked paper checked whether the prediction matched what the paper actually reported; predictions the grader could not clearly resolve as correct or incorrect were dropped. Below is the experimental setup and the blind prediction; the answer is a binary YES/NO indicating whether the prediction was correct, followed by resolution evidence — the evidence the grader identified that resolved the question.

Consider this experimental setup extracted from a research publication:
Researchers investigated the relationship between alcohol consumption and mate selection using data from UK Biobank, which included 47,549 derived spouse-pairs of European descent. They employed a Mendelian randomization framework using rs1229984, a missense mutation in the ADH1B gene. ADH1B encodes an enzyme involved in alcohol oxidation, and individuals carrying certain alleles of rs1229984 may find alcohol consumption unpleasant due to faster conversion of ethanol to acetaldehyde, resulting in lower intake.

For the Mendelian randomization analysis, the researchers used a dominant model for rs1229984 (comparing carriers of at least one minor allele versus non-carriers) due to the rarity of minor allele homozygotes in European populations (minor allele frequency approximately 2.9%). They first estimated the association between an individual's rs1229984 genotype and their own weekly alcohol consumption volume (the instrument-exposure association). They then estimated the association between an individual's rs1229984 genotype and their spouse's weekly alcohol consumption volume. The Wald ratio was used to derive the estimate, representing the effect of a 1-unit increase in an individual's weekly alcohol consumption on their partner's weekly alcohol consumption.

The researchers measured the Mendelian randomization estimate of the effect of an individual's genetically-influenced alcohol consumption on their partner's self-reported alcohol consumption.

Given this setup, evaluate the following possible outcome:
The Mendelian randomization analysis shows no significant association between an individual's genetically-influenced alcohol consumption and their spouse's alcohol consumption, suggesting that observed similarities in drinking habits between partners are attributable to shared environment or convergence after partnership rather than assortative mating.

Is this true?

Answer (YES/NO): NO